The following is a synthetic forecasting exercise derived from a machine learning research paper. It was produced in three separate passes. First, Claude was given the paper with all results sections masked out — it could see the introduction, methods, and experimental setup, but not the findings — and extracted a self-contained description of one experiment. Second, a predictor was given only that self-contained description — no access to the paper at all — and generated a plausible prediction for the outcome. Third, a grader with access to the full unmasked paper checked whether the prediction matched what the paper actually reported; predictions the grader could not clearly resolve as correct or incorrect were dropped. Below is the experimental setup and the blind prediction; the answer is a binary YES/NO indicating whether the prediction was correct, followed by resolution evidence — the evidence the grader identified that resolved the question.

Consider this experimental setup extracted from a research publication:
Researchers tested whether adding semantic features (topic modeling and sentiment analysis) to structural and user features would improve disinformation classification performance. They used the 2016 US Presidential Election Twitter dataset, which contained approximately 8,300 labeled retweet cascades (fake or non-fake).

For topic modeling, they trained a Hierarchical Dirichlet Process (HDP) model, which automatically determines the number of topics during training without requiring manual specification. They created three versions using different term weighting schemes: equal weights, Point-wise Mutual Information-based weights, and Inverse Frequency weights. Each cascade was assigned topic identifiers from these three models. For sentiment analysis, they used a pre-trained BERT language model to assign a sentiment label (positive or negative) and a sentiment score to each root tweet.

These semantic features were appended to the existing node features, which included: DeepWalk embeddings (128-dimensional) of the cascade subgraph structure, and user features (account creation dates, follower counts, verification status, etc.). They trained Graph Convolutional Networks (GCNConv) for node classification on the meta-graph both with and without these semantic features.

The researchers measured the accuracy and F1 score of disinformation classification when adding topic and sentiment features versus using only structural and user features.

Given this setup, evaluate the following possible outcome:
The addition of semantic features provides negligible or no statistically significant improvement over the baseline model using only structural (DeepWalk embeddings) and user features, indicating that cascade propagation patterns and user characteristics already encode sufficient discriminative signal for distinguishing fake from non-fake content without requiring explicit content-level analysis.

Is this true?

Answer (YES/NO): NO